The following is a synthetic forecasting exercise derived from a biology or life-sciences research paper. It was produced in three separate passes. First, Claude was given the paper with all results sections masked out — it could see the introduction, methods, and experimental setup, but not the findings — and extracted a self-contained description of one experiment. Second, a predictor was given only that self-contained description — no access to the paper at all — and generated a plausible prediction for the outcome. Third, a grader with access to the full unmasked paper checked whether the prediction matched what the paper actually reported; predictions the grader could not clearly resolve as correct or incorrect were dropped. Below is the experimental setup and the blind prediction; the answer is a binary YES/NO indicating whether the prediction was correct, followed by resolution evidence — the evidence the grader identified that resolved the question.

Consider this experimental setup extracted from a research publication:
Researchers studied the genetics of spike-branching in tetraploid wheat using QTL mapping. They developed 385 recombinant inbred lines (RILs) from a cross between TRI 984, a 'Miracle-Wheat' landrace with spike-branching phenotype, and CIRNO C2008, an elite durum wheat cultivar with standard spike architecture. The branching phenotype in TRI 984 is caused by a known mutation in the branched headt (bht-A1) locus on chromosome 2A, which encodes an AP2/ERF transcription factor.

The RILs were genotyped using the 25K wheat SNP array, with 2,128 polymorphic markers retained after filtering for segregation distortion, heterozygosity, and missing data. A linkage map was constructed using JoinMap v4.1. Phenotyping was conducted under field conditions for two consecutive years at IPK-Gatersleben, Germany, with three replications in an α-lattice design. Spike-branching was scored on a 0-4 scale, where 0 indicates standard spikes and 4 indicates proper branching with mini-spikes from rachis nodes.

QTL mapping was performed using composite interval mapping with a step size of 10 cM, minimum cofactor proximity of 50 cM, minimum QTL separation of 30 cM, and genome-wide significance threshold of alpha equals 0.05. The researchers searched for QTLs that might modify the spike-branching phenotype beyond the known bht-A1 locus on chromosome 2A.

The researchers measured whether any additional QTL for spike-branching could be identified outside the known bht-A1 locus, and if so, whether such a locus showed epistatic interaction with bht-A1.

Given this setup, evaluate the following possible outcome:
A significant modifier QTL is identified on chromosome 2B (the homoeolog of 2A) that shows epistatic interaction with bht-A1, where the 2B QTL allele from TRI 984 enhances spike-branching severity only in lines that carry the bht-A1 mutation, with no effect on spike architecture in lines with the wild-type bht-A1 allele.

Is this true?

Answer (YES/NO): NO